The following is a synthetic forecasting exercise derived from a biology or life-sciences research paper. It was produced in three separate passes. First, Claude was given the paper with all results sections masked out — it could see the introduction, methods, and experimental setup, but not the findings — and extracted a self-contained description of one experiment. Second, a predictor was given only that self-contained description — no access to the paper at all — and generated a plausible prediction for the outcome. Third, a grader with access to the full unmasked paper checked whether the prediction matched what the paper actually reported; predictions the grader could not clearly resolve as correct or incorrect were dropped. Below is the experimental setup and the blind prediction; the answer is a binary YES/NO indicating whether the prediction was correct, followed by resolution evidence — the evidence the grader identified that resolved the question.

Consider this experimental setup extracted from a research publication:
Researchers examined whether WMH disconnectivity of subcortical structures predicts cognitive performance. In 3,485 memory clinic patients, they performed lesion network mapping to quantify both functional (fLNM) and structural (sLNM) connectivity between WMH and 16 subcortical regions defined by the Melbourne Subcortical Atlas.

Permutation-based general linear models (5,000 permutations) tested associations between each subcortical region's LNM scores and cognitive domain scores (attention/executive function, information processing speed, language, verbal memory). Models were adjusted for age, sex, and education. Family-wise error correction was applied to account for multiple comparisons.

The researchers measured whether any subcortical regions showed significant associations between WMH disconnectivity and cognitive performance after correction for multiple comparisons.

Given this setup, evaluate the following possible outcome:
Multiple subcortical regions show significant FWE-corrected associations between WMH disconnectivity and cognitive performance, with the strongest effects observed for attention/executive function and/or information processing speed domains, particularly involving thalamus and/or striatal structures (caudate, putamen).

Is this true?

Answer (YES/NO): NO